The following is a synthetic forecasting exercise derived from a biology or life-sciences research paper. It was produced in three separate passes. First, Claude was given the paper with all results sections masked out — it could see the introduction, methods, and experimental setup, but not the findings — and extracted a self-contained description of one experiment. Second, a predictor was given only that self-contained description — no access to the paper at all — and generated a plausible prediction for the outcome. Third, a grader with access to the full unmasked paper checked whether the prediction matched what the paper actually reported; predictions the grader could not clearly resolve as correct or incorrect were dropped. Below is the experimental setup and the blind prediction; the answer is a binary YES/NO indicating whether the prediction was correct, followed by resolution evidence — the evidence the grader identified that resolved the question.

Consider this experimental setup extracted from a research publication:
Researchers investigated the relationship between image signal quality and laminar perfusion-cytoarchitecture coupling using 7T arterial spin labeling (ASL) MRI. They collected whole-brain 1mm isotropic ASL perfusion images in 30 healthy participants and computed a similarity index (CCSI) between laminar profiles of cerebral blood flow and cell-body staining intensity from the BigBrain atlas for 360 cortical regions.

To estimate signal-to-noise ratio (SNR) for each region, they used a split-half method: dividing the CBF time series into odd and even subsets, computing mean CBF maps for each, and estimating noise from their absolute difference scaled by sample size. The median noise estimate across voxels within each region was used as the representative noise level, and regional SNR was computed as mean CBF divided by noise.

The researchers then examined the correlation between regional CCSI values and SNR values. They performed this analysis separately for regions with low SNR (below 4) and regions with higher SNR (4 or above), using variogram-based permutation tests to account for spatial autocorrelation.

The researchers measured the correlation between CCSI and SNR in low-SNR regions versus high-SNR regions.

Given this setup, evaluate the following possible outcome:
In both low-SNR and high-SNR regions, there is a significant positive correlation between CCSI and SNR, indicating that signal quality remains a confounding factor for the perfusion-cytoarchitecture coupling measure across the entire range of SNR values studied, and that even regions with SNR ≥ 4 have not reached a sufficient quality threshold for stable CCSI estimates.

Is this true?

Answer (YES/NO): NO